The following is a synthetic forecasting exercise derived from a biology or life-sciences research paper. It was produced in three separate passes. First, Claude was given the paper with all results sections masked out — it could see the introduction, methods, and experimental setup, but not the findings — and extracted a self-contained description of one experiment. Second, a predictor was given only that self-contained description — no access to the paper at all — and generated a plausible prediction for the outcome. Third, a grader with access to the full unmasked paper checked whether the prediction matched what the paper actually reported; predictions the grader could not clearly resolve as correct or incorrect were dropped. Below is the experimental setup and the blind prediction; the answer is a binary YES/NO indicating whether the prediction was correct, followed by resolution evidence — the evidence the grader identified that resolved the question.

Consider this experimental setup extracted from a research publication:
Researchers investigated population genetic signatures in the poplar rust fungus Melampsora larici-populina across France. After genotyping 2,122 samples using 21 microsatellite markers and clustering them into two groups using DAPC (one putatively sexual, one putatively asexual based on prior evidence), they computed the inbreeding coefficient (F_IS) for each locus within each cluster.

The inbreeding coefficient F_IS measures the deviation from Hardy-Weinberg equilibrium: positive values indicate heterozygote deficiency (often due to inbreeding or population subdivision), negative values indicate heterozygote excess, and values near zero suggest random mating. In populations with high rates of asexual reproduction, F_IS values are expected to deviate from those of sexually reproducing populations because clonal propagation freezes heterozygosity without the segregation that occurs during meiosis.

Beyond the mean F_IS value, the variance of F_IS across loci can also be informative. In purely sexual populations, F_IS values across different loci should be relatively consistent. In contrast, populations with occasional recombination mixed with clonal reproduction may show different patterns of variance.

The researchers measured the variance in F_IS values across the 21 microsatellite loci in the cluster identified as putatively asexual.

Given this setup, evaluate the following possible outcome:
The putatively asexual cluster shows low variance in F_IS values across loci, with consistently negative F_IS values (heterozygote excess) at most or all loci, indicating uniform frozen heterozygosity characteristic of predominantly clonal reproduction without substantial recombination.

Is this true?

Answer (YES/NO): NO